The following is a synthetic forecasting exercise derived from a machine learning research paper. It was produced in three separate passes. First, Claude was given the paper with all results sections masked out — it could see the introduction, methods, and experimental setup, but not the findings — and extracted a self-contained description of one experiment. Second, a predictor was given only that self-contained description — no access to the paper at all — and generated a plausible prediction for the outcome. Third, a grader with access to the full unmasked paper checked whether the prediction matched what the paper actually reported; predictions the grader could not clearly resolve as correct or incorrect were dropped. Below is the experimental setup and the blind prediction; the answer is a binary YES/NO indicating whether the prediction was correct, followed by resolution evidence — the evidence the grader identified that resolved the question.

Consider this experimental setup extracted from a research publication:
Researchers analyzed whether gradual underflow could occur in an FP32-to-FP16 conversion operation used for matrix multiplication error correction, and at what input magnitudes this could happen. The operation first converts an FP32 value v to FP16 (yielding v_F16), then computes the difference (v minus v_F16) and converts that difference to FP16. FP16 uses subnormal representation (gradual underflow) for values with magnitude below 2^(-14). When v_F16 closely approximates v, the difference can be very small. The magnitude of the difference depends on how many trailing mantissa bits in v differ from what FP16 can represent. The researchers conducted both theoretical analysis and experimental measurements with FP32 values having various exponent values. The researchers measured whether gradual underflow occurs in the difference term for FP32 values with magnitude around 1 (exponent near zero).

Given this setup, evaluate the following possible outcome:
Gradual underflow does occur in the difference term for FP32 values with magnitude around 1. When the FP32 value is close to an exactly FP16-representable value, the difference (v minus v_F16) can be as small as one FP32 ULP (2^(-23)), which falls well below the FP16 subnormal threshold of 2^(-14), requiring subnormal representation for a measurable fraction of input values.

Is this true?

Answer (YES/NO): YES